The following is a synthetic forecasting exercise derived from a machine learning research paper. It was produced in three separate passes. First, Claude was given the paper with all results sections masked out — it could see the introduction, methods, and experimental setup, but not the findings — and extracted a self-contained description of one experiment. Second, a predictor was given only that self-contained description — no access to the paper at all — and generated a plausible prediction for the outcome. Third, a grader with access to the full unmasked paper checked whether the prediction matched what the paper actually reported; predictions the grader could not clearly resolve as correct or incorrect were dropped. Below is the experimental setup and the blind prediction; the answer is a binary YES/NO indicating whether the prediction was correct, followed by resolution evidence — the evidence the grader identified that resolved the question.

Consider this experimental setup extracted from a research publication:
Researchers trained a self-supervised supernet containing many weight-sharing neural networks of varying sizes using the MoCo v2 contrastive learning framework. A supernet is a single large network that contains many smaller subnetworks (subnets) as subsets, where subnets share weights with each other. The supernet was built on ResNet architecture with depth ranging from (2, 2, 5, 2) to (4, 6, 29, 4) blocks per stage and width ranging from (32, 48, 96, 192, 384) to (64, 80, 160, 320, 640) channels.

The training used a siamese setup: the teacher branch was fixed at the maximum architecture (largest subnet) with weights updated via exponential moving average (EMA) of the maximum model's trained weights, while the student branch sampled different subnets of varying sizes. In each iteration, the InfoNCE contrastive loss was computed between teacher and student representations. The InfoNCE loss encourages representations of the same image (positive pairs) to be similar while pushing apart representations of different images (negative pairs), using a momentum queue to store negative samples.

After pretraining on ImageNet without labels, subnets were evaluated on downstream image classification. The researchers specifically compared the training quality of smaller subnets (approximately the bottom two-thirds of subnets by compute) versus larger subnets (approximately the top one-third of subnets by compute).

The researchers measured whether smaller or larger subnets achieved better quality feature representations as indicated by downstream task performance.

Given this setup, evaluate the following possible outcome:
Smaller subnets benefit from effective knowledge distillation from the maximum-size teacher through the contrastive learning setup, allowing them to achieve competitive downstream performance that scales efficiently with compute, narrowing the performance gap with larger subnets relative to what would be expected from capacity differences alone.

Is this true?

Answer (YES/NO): YES